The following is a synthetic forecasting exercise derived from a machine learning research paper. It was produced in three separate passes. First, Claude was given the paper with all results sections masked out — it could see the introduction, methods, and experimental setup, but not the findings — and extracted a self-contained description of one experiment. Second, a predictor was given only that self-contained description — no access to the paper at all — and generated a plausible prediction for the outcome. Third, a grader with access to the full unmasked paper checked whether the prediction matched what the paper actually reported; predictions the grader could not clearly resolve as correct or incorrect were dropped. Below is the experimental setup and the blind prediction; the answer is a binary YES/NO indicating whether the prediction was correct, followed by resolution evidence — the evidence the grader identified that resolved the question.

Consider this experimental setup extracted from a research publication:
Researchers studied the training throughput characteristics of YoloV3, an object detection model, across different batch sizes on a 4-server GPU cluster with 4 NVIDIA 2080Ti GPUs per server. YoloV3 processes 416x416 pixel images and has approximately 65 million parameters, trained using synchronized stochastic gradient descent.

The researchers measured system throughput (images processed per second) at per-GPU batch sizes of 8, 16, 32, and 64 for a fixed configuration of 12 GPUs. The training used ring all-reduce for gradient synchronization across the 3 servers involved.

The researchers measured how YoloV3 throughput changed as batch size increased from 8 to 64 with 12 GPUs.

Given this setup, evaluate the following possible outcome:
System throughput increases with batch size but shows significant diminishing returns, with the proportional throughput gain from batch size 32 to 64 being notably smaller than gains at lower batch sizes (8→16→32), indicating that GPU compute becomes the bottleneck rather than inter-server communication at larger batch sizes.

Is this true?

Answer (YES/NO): NO